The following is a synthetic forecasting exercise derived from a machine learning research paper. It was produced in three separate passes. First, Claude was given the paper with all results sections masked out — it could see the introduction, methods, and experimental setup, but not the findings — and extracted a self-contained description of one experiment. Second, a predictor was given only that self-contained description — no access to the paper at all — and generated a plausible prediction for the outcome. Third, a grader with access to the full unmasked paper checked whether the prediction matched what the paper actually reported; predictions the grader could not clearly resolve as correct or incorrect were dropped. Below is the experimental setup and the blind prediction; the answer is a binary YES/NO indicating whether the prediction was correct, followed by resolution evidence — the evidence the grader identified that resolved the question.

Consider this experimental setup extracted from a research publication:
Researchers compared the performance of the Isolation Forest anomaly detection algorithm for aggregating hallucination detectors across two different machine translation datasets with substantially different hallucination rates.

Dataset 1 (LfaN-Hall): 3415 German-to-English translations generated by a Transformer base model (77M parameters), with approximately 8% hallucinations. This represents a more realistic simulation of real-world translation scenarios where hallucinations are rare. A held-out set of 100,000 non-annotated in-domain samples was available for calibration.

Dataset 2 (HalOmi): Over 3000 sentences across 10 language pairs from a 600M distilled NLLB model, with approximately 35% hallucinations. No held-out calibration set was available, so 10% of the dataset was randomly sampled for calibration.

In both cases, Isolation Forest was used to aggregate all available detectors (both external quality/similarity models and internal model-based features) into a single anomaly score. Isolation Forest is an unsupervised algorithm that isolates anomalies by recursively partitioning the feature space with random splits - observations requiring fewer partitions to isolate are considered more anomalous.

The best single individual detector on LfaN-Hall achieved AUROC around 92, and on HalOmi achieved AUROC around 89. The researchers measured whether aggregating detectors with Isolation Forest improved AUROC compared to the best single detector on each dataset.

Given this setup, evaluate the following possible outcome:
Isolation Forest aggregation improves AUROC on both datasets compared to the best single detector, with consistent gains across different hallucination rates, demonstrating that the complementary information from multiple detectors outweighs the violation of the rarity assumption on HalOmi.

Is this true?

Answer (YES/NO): NO